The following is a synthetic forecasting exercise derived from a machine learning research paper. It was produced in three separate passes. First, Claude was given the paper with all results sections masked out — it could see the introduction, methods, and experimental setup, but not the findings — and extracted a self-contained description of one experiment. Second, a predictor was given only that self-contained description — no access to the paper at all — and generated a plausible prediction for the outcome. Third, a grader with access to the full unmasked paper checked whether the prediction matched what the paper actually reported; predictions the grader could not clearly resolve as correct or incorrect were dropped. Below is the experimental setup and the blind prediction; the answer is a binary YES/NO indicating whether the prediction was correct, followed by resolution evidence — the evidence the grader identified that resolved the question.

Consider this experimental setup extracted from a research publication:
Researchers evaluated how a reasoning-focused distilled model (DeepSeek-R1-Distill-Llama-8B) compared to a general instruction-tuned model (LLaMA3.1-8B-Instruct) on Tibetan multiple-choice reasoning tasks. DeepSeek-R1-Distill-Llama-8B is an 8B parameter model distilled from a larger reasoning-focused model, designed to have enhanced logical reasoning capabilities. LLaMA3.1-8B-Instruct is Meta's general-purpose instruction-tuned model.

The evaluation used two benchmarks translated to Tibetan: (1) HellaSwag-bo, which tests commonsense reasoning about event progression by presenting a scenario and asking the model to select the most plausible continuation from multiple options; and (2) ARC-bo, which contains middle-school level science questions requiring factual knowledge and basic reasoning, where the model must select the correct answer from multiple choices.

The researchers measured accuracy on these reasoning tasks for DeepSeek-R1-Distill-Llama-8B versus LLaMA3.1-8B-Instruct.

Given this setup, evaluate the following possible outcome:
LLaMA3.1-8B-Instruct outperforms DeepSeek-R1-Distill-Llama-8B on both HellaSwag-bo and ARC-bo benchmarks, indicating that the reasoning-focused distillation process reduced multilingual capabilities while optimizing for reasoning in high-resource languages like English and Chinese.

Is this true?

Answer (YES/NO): NO